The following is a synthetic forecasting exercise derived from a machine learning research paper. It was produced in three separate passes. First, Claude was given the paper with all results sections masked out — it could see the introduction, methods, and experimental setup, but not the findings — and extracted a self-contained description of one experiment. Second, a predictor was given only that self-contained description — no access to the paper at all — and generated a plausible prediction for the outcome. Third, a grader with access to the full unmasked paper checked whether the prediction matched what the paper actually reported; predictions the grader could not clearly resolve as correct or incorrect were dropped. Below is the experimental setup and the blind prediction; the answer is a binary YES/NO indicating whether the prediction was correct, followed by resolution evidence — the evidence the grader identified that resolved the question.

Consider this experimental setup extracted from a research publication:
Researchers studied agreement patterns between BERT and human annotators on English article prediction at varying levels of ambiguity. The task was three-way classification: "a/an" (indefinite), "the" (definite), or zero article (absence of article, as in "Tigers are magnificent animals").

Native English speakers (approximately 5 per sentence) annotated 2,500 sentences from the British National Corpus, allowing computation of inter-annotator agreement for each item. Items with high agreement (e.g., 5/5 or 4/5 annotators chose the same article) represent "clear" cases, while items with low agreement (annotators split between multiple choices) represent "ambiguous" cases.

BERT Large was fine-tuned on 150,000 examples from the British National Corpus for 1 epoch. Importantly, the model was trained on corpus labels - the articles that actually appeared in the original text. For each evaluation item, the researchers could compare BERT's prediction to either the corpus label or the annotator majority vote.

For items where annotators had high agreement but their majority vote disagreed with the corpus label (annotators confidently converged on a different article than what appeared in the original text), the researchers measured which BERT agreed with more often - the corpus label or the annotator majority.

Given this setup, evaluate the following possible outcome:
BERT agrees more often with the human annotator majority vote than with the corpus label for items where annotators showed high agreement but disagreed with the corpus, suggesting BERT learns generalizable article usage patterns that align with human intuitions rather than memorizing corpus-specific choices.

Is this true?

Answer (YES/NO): YES